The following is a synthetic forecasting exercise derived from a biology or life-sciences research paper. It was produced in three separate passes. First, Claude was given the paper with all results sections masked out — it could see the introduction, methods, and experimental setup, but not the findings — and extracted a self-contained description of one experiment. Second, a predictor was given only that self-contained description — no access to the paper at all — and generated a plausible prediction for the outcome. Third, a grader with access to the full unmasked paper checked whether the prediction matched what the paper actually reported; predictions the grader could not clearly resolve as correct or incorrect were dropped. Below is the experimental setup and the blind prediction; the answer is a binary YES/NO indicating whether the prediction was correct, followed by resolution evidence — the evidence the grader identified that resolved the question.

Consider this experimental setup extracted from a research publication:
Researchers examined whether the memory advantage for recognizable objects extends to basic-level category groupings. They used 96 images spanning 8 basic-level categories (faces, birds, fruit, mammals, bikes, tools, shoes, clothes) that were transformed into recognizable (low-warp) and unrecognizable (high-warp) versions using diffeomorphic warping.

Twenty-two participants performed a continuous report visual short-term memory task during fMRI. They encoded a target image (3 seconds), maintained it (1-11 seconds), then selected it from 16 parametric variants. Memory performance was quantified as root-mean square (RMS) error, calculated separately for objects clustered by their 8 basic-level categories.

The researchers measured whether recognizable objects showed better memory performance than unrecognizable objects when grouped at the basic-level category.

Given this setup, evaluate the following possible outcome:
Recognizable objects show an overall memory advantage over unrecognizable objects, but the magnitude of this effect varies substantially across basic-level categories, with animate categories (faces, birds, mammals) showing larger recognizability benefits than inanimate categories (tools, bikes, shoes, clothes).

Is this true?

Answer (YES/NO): NO